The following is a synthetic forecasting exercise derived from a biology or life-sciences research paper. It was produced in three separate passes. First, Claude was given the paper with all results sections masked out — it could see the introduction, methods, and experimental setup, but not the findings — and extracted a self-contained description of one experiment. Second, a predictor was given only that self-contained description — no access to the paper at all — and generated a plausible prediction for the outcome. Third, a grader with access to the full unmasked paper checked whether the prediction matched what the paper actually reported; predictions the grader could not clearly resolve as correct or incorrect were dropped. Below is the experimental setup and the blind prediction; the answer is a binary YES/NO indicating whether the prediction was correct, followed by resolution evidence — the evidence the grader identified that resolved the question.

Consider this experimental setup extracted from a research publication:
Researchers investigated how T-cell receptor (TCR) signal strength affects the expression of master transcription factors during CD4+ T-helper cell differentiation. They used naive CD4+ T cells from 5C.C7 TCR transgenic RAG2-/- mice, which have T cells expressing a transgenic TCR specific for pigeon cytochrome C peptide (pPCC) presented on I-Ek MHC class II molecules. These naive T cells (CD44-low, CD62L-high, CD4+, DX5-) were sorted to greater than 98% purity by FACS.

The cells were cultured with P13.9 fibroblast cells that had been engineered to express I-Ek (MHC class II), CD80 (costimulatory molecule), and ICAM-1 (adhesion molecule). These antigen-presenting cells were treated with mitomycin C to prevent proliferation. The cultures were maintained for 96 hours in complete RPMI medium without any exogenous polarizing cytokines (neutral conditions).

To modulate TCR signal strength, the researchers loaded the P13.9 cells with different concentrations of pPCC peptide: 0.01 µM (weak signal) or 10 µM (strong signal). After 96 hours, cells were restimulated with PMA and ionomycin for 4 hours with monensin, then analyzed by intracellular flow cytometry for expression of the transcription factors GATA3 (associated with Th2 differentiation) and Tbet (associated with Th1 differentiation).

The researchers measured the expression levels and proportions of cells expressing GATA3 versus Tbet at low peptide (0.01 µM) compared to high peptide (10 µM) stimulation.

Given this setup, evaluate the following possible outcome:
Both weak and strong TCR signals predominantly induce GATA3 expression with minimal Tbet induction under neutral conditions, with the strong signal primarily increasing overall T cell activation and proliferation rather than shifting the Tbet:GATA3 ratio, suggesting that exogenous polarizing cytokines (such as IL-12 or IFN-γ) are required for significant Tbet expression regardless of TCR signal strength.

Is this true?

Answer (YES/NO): NO